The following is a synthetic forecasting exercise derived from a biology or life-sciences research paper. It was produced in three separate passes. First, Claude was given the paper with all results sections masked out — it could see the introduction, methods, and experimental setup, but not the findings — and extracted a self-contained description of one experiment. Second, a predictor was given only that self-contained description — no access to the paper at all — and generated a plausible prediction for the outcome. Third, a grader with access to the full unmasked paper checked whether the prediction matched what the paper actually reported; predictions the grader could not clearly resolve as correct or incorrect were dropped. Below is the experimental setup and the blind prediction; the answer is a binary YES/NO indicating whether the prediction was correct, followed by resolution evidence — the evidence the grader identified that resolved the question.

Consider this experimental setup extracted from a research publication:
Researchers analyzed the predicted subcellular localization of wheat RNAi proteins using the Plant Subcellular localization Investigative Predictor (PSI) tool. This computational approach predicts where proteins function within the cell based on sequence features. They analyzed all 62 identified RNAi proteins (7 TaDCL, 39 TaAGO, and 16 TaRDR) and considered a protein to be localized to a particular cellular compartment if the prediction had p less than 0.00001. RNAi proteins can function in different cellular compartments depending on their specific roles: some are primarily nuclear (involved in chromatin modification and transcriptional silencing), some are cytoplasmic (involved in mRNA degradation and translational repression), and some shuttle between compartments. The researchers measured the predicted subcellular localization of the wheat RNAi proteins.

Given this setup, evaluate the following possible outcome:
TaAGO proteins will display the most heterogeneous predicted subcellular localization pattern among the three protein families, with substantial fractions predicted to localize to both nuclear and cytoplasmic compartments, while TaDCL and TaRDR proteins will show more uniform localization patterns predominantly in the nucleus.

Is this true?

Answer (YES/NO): NO